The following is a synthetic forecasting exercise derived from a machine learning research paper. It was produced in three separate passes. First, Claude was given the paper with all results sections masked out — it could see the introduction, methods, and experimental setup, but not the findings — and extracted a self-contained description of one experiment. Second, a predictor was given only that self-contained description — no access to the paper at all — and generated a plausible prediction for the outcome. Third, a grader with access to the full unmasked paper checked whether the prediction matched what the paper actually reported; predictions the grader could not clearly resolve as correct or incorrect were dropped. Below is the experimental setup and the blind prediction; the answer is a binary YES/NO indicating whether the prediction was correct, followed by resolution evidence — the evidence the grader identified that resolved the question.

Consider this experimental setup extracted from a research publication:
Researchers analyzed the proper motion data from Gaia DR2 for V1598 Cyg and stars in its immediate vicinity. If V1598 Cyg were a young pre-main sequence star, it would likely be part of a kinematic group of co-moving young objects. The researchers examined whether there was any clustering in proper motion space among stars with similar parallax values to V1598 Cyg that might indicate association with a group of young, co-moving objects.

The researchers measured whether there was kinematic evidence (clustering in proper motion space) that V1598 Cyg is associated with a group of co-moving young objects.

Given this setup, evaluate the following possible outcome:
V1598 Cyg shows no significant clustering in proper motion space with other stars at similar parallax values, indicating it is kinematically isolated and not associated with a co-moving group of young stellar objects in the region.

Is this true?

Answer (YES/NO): YES